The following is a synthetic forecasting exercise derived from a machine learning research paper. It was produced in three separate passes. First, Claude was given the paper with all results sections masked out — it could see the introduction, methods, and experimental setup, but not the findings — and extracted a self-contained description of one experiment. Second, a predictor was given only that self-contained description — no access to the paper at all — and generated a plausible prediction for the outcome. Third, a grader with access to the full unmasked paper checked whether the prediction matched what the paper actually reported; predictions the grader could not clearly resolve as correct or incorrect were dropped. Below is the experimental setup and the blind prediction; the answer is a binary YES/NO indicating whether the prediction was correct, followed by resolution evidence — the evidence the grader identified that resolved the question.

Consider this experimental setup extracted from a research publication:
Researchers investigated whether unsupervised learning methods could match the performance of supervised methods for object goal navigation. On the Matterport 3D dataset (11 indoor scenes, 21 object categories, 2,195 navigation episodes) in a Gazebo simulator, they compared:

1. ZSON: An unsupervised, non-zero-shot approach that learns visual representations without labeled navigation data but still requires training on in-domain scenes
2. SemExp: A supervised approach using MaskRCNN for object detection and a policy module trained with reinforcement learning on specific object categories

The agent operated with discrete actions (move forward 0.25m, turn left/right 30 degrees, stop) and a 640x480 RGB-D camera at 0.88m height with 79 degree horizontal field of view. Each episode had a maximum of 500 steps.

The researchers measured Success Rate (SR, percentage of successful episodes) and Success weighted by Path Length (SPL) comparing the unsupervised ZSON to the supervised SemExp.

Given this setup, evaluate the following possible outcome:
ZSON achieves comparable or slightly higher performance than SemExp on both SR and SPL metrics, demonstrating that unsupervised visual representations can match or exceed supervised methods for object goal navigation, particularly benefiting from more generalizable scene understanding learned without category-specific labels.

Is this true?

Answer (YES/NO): NO